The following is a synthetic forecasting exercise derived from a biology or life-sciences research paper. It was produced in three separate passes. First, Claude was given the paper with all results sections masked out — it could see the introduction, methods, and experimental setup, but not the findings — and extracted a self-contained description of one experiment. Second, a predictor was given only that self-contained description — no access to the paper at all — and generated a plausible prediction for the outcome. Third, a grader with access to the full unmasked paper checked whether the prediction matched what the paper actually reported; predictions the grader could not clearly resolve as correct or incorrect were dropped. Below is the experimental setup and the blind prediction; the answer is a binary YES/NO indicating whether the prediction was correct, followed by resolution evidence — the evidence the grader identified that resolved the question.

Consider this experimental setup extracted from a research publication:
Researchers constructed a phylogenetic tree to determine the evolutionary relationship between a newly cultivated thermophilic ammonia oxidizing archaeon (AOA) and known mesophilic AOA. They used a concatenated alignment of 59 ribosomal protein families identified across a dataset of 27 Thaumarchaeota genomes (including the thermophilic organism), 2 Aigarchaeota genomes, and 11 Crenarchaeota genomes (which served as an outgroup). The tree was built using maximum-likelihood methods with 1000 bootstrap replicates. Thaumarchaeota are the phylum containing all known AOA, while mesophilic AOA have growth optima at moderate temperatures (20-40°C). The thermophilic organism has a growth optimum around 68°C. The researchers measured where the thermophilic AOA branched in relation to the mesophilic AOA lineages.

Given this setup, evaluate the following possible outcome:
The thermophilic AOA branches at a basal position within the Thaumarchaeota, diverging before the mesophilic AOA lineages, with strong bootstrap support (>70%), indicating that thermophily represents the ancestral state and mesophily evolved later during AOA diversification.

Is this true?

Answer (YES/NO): YES